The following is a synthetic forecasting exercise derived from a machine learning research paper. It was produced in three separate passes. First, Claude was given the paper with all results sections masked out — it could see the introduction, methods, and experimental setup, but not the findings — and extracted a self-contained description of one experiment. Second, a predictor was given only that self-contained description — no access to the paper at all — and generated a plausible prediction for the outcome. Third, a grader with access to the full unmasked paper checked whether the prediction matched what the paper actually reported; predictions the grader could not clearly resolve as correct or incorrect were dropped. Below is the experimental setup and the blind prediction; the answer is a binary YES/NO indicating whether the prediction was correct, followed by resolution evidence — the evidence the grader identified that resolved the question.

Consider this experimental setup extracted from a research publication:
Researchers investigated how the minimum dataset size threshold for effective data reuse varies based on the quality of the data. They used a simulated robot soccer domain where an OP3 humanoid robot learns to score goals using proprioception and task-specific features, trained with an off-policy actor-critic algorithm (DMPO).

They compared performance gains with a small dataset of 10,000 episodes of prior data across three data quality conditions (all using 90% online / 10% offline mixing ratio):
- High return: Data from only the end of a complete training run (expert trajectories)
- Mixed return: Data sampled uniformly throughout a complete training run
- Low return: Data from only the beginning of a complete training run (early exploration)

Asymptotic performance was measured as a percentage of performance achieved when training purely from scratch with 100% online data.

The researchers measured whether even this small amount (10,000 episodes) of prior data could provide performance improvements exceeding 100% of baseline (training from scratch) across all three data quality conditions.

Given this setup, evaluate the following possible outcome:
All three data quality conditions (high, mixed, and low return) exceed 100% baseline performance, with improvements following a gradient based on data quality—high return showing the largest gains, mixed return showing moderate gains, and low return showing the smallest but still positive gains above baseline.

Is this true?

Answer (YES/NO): NO